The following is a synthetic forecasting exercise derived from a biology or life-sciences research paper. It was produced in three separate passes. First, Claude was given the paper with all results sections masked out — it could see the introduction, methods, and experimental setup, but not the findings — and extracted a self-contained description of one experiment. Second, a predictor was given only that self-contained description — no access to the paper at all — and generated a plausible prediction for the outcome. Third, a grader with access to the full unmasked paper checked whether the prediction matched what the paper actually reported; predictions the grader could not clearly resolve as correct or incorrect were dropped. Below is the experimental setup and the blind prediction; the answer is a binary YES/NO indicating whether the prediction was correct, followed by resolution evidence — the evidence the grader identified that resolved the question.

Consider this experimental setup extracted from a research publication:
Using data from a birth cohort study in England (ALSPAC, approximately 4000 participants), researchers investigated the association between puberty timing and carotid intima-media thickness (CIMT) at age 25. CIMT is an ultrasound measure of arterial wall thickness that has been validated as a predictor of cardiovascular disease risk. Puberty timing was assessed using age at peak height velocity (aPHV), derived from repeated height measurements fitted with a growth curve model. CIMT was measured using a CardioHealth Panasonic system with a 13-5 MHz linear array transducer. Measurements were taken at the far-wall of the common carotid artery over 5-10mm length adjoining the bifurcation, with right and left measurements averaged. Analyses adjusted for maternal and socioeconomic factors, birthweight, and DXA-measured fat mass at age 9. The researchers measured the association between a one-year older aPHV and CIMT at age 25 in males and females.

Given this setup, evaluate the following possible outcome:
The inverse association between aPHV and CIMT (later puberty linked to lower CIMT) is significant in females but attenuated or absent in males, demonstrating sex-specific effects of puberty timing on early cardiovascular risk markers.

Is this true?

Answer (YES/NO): NO